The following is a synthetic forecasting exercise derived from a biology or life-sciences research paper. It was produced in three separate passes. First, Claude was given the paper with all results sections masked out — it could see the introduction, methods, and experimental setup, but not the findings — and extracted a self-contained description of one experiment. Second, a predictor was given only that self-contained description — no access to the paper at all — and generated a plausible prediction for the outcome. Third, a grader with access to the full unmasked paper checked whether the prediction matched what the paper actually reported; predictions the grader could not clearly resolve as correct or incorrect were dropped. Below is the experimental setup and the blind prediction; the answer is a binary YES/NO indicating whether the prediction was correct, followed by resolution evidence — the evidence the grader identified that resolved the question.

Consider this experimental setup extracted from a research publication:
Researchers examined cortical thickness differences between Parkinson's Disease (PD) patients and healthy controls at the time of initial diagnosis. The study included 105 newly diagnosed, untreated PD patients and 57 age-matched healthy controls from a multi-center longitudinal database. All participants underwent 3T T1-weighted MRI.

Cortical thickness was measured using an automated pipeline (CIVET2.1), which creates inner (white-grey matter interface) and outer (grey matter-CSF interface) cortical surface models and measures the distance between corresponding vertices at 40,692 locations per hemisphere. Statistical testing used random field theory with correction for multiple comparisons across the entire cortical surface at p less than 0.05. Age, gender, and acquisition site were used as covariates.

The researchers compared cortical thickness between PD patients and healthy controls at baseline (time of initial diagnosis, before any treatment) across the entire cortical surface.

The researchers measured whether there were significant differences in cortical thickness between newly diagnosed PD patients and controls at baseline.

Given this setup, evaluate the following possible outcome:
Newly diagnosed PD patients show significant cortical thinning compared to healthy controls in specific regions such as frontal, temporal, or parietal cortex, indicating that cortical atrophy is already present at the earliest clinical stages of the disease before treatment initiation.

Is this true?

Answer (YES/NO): NO